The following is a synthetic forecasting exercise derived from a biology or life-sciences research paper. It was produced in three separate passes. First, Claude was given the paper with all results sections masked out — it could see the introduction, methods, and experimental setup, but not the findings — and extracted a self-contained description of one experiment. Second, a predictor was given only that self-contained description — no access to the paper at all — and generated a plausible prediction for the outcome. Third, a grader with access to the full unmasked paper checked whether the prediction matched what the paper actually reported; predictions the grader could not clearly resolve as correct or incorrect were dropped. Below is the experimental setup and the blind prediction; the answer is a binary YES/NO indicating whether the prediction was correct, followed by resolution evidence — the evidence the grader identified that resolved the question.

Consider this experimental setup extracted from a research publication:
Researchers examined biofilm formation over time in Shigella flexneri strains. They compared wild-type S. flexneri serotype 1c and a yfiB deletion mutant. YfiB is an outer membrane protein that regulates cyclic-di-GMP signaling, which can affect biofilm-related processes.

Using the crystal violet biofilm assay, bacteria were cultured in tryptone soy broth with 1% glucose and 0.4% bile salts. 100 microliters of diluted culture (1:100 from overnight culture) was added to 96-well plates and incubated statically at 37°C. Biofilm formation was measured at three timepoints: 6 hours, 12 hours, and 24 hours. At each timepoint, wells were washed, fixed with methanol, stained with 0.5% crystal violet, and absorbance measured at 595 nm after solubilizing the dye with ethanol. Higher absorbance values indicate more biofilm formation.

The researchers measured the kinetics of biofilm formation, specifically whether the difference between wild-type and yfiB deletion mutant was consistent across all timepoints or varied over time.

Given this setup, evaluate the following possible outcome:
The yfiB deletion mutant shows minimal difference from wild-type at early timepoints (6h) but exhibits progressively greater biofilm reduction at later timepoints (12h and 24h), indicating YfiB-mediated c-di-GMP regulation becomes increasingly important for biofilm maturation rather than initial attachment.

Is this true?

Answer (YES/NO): NO